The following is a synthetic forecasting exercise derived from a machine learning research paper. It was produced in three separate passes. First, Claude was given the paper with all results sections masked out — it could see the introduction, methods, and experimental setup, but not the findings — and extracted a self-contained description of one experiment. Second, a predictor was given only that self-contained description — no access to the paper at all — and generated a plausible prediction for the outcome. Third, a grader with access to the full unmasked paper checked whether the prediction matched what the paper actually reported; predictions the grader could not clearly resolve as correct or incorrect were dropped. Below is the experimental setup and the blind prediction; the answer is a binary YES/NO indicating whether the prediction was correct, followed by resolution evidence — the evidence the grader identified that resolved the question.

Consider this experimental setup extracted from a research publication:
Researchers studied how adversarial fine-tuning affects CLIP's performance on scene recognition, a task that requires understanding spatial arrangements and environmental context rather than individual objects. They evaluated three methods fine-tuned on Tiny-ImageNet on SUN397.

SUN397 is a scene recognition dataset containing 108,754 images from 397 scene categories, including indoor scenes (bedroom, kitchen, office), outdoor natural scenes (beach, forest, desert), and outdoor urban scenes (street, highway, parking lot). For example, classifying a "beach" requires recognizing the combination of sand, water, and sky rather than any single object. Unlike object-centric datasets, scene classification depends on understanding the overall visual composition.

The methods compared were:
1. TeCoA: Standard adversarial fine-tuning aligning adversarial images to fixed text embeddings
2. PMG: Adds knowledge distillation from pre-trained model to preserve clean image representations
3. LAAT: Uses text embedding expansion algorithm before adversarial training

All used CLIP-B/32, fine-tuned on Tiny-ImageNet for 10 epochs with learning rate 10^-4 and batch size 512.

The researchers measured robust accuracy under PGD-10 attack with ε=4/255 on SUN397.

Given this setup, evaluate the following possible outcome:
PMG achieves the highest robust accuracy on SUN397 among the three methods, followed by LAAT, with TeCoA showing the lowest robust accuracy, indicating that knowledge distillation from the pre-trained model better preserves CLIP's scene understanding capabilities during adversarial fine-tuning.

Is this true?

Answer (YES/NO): NO